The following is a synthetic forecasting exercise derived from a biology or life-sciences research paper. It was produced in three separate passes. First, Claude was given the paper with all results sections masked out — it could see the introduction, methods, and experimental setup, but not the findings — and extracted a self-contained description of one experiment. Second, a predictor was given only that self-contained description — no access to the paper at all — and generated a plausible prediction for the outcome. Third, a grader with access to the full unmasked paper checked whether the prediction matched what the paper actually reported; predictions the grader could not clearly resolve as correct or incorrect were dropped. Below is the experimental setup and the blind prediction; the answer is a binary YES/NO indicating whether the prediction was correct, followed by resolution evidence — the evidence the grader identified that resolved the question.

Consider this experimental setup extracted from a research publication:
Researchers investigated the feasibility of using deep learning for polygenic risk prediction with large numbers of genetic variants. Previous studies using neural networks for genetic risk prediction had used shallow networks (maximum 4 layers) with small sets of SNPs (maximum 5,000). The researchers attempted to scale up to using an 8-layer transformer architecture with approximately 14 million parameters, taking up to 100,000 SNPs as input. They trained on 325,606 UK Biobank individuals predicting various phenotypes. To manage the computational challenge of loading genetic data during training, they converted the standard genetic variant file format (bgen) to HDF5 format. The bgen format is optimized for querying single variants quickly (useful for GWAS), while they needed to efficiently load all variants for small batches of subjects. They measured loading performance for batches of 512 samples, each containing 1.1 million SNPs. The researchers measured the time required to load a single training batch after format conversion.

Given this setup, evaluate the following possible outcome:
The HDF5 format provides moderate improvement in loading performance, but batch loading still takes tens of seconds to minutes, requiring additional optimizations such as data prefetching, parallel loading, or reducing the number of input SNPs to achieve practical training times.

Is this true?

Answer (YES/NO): NO